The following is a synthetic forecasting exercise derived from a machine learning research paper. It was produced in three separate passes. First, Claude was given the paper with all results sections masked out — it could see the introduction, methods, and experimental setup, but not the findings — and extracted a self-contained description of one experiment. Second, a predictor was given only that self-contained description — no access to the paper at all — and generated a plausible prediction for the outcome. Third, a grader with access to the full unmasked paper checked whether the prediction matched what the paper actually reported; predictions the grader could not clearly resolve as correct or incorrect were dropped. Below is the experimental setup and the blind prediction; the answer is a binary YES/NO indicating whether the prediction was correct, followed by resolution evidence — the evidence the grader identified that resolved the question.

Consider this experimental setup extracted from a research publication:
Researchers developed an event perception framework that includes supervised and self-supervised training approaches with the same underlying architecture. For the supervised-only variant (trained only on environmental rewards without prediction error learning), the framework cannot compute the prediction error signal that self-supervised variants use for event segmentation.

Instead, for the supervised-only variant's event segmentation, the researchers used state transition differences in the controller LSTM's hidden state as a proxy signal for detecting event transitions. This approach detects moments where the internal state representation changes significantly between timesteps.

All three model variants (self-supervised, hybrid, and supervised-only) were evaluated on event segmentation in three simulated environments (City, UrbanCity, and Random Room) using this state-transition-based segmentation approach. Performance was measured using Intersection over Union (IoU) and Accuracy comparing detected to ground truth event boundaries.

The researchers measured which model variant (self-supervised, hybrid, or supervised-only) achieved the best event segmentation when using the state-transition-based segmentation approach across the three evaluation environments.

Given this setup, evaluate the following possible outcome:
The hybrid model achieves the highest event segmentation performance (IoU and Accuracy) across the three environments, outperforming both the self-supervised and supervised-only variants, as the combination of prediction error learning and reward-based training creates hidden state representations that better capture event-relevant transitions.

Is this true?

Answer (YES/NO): NO